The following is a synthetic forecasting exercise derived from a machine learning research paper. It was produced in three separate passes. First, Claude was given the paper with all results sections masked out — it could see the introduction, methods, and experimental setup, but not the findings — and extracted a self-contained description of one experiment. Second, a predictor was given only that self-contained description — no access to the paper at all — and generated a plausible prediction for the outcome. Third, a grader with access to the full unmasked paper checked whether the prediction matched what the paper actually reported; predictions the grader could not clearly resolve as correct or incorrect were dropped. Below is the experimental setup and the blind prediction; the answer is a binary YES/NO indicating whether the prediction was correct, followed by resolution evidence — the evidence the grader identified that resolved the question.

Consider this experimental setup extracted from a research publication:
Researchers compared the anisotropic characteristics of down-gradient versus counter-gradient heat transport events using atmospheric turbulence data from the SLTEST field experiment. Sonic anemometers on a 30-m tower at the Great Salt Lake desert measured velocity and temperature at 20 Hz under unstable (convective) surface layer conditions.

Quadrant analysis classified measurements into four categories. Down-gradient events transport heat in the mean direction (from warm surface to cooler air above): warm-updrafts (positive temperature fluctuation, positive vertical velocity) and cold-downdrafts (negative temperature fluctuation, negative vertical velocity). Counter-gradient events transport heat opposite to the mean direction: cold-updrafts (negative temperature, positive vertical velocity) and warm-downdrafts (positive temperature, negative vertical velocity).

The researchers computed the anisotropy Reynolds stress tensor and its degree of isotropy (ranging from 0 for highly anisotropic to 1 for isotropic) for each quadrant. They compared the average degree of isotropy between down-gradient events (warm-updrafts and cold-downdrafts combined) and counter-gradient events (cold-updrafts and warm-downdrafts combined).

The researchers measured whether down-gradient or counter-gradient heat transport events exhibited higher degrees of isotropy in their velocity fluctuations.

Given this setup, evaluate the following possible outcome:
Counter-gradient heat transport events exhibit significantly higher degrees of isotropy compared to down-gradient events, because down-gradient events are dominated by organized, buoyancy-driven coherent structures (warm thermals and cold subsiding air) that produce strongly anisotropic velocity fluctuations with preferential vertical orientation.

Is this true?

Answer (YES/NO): NO